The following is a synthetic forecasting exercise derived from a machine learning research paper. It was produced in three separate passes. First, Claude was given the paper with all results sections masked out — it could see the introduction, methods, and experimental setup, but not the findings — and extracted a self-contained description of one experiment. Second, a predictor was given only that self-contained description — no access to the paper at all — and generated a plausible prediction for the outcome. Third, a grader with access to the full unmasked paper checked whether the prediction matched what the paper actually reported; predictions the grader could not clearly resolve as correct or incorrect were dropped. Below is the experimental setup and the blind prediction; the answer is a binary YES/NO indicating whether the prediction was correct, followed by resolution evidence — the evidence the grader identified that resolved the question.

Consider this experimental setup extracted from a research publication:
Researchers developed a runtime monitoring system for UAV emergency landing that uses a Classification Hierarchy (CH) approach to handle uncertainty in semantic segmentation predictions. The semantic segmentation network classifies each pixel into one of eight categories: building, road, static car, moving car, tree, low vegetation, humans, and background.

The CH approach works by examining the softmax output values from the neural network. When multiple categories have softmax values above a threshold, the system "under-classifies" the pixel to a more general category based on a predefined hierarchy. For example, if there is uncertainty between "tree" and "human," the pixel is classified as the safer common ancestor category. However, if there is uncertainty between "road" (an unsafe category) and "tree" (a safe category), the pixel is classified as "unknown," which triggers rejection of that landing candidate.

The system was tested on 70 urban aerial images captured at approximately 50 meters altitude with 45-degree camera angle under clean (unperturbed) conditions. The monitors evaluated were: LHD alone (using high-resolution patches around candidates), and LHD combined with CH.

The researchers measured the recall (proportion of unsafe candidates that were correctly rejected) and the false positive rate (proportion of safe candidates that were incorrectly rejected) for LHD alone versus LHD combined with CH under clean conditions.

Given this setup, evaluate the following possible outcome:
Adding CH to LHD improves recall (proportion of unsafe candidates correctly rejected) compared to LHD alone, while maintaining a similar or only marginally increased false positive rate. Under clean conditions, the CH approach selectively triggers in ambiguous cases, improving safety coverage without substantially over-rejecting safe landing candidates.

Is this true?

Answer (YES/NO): NO